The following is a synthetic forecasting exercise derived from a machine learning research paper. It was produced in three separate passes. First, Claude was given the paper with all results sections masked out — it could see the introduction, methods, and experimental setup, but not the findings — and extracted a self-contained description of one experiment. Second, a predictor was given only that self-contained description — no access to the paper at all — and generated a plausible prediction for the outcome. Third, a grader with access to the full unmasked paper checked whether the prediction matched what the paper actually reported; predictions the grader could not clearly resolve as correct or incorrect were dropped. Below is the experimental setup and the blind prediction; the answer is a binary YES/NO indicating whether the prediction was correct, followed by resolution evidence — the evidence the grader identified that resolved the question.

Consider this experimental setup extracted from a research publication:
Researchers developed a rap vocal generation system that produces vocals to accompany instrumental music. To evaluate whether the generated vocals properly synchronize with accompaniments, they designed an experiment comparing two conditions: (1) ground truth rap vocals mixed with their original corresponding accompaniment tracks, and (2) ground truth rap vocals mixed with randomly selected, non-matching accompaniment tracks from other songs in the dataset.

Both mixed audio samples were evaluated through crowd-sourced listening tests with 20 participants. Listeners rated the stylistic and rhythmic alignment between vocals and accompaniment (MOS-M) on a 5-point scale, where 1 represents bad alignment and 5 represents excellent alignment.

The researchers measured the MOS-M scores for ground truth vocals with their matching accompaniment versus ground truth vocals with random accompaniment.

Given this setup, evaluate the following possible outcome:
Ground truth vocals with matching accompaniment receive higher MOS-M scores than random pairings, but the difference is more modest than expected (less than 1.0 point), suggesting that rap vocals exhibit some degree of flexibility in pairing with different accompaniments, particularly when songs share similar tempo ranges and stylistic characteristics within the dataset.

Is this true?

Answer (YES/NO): NO